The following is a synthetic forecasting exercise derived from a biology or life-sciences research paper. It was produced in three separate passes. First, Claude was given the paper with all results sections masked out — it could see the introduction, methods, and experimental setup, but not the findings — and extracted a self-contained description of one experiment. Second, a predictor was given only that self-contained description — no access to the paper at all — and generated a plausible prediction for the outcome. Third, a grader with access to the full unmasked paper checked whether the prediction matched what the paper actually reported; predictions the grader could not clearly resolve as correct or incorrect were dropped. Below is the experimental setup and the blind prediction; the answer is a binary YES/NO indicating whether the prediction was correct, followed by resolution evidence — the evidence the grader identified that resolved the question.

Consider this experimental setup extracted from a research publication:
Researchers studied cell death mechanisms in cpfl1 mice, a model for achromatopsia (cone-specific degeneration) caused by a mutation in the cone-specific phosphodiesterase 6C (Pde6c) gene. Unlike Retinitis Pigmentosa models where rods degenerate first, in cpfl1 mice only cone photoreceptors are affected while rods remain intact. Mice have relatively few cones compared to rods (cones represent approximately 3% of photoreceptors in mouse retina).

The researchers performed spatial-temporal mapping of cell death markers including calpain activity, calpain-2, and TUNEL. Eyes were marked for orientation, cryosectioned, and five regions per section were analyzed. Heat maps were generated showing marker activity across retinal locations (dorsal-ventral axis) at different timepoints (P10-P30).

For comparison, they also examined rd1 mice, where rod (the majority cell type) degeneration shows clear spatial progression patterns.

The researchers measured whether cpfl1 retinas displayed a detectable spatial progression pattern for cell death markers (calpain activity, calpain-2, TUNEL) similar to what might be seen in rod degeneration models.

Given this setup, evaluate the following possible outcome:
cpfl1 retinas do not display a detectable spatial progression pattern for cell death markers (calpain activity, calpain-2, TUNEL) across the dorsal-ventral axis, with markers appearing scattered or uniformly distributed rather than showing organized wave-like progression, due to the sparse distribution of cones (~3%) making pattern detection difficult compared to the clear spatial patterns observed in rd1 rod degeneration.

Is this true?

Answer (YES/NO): YES